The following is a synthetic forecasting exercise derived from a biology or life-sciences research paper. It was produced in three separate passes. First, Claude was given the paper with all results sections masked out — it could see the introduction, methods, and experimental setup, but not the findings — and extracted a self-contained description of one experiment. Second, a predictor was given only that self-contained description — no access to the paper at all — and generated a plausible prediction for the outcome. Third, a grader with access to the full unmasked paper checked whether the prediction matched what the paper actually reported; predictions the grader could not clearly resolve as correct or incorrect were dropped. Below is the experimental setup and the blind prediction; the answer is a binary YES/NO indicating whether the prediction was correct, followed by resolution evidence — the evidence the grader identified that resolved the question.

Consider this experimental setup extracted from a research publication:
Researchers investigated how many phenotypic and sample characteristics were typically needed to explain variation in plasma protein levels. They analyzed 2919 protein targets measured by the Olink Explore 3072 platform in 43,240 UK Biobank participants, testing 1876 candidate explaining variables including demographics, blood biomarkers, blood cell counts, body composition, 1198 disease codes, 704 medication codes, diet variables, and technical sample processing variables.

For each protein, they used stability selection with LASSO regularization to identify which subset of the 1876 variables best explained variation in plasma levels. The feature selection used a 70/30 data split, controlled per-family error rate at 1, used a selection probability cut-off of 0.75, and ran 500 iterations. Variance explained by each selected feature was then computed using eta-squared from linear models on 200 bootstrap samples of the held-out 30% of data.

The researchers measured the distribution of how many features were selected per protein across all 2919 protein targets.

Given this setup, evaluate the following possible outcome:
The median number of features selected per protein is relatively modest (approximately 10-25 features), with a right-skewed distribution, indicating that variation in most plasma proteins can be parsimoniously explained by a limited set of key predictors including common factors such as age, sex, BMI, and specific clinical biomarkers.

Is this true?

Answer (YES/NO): NO